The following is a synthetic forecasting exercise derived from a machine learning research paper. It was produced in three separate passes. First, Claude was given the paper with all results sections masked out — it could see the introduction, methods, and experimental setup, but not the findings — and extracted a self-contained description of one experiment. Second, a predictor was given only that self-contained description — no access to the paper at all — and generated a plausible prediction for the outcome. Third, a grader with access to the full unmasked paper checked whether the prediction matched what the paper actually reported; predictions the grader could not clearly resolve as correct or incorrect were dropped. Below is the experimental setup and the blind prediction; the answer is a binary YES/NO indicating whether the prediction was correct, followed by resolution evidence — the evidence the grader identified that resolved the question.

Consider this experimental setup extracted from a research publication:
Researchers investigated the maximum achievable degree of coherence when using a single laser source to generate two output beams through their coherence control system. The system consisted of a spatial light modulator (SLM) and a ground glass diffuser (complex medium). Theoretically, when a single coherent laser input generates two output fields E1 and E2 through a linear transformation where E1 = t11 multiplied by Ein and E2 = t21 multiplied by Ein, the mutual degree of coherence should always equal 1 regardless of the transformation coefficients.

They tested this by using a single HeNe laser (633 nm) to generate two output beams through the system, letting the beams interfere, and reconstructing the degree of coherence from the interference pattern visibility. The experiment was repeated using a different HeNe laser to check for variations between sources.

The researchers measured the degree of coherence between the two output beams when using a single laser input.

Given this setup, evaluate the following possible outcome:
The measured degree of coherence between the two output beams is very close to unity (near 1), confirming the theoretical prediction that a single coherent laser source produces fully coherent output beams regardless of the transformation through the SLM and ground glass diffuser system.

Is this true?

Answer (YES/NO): NO